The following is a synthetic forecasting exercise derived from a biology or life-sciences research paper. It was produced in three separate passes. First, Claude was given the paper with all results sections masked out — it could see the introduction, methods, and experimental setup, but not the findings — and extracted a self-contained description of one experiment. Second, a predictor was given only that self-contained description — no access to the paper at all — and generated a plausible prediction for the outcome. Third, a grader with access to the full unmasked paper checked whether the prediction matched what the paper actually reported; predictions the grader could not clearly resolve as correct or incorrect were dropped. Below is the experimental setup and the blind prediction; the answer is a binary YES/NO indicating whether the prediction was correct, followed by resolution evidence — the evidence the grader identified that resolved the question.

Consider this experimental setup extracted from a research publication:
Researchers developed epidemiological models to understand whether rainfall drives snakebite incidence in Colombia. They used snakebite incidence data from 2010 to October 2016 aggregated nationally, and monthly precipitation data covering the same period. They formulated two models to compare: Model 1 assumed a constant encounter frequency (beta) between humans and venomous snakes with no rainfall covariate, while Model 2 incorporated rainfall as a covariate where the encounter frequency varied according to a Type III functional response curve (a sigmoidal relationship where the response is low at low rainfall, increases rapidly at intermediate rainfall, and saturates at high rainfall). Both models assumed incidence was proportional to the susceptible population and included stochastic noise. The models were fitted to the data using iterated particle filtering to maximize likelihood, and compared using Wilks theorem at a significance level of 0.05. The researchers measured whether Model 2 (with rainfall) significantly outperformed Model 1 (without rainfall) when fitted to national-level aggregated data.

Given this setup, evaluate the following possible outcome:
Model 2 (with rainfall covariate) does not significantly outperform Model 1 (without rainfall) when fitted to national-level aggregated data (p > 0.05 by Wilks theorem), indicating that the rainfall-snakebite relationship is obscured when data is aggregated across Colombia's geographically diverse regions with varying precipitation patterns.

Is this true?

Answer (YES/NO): NO